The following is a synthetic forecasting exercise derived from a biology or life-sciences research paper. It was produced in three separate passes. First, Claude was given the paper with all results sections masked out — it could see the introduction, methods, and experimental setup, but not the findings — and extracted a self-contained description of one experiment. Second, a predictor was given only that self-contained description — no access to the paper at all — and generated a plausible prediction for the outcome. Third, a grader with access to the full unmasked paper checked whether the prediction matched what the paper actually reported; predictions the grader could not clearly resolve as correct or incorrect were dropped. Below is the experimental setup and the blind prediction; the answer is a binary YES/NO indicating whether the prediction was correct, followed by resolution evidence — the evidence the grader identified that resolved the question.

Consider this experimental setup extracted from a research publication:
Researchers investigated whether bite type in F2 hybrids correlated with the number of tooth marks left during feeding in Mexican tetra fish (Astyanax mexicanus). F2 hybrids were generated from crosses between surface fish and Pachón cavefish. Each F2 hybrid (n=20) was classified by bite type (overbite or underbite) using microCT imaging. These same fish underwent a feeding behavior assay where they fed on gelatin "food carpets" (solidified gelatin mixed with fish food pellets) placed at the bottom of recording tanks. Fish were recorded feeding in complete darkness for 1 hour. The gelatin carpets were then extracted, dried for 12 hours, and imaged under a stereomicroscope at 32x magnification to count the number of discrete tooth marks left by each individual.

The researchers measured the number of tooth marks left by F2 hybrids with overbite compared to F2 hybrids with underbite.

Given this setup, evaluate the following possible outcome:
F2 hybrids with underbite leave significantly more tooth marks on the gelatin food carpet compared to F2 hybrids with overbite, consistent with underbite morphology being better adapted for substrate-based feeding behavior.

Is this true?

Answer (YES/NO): YES